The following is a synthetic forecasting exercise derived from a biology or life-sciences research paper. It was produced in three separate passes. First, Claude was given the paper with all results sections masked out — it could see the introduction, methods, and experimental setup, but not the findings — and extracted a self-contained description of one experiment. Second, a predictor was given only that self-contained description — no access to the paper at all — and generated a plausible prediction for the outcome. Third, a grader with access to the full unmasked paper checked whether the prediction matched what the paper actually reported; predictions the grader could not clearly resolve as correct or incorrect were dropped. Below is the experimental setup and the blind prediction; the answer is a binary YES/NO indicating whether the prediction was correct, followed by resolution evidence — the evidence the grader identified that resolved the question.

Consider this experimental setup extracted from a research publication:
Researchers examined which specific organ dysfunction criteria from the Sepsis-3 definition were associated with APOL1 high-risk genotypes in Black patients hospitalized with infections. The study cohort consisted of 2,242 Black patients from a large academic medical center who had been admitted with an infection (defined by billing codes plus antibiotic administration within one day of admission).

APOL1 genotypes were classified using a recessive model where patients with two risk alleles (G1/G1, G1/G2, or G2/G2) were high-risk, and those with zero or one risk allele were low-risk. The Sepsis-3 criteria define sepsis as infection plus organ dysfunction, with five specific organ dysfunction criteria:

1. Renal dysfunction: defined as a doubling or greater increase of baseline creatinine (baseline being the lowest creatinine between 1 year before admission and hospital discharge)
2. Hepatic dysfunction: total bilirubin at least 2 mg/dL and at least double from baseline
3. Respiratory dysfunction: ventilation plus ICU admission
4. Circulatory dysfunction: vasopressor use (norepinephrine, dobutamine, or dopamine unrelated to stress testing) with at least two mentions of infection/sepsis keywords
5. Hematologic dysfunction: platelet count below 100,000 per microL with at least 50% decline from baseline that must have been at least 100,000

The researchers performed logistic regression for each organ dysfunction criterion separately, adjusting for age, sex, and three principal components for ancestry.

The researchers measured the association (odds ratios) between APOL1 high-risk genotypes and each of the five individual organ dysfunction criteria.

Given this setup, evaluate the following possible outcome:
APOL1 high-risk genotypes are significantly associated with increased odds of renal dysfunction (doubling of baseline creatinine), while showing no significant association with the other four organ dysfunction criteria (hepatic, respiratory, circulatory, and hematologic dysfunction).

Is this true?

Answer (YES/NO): YES